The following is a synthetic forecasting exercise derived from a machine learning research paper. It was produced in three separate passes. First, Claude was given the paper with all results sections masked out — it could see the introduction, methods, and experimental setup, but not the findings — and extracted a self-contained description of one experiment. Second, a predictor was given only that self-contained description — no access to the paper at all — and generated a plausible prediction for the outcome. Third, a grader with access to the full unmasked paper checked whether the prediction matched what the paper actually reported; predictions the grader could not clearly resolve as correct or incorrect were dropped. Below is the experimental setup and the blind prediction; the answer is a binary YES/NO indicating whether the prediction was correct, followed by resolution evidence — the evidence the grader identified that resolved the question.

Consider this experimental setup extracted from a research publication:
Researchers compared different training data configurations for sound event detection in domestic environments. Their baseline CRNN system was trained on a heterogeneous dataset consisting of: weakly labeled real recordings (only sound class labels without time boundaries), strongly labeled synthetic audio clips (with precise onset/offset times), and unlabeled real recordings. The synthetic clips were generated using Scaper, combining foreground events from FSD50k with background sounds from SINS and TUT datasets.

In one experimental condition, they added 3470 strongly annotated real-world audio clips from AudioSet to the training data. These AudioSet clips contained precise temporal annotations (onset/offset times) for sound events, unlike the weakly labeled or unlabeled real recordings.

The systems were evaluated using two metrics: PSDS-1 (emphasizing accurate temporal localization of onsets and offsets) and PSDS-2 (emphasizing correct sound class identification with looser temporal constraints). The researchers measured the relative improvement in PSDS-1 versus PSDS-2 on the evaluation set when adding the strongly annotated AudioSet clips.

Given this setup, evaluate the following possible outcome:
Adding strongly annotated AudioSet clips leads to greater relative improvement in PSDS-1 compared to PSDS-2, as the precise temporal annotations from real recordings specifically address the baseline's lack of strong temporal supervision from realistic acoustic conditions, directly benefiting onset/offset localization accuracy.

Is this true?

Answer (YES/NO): YES